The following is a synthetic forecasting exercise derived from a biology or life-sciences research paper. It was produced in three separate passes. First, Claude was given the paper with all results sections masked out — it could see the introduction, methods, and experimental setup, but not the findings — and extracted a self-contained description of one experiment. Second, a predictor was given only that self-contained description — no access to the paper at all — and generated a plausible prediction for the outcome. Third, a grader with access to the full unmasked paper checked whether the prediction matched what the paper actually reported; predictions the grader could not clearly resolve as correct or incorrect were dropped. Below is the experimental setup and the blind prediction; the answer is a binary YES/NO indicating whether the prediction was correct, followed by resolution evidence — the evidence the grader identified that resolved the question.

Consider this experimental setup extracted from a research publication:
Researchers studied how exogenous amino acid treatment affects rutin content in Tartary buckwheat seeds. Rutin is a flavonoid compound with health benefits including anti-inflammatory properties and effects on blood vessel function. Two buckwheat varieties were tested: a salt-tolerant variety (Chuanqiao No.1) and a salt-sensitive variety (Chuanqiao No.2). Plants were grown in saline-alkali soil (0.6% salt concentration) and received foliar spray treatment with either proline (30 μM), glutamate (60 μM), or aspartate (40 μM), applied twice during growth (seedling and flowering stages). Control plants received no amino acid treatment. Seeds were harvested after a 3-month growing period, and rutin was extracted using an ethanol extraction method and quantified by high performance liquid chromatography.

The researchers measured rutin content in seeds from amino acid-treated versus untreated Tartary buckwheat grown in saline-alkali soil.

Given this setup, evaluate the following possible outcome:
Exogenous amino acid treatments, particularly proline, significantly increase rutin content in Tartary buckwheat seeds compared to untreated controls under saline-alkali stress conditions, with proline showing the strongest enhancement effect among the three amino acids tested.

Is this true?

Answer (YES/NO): NO